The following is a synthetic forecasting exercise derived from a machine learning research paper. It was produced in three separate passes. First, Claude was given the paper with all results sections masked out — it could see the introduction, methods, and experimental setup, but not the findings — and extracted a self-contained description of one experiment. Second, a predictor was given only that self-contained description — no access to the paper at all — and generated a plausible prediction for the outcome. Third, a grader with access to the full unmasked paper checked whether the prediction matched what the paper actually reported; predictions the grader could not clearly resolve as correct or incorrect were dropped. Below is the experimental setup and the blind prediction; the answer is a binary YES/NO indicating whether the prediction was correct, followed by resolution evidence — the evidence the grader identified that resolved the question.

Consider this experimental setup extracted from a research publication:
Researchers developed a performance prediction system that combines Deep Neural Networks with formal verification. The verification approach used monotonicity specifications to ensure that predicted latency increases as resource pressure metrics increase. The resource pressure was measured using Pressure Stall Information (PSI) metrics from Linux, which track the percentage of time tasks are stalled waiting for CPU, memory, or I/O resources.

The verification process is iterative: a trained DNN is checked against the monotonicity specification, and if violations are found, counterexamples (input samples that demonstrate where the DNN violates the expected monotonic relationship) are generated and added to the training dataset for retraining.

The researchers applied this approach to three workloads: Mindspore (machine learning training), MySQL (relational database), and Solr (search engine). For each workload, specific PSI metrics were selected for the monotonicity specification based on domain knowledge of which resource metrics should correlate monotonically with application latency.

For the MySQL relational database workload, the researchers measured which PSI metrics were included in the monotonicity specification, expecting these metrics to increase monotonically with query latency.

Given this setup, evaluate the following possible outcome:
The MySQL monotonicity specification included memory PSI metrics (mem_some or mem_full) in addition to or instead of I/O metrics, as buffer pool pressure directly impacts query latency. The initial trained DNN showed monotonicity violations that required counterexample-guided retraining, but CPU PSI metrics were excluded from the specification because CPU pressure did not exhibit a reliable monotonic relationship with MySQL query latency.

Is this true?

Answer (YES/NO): NO